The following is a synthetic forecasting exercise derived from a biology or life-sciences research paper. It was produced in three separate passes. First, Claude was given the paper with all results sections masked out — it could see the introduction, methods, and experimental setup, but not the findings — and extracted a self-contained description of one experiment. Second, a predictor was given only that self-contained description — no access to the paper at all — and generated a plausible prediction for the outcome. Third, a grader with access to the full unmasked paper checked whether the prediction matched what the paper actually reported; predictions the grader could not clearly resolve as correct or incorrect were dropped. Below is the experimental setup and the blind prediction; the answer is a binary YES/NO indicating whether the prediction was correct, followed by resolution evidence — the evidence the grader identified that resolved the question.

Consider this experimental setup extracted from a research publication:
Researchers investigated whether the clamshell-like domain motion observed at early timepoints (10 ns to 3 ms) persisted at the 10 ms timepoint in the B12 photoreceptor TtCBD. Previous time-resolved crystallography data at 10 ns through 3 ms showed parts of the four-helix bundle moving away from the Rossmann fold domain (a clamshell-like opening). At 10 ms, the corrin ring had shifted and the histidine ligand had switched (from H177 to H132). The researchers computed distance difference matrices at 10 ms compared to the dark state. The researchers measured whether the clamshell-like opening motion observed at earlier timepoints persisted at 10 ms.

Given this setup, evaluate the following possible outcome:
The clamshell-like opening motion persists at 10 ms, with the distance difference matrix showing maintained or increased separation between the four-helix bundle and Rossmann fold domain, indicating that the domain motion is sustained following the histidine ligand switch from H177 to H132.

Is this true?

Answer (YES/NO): NO